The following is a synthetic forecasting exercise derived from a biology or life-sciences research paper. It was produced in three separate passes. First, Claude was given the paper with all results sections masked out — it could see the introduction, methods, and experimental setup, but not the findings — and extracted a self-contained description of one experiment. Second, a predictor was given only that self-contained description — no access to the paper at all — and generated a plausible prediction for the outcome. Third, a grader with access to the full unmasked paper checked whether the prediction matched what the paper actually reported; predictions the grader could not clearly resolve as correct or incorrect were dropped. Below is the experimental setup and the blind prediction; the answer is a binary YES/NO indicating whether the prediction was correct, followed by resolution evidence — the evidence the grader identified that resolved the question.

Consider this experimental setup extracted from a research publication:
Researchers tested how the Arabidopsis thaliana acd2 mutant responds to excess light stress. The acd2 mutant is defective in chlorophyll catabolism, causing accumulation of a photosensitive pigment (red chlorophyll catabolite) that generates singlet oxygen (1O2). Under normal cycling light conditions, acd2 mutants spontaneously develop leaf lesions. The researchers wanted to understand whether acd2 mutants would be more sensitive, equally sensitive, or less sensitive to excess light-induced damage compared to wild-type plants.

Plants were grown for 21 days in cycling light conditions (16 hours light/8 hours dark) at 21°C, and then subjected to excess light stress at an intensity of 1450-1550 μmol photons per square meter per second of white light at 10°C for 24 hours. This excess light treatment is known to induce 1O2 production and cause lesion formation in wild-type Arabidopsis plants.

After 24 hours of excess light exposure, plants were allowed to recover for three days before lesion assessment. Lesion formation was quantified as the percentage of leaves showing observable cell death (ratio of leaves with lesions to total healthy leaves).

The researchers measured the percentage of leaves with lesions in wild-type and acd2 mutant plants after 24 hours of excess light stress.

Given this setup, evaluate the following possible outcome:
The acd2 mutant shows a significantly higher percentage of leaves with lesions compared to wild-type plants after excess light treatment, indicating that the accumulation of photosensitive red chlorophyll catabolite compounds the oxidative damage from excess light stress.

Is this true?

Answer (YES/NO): NO